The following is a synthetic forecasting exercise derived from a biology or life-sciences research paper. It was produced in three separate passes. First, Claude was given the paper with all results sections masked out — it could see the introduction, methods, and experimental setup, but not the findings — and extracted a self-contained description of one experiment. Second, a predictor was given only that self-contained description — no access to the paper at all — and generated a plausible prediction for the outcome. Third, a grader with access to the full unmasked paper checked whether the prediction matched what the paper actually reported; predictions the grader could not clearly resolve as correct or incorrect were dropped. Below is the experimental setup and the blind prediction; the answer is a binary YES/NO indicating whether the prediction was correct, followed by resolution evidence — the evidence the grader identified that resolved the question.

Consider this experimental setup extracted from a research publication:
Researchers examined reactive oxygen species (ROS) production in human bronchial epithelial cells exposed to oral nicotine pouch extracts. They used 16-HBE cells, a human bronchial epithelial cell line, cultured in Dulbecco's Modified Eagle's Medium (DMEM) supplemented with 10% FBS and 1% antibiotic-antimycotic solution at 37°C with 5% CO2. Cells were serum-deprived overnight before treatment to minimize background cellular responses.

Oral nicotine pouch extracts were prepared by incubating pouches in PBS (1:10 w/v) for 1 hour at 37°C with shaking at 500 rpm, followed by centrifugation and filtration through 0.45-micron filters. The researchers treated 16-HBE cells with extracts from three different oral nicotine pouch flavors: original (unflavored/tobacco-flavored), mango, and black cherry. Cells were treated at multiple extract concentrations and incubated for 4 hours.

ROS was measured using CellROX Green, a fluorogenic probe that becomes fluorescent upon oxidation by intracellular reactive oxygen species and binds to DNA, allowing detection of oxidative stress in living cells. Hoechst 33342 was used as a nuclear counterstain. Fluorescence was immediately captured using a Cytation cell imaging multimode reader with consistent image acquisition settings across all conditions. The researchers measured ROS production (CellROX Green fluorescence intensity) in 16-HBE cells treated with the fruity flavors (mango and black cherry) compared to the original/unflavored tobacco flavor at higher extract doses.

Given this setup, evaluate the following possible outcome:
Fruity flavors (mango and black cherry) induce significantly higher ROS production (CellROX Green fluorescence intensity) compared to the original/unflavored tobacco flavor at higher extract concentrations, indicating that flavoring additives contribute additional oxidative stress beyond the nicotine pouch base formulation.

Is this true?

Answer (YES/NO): NO